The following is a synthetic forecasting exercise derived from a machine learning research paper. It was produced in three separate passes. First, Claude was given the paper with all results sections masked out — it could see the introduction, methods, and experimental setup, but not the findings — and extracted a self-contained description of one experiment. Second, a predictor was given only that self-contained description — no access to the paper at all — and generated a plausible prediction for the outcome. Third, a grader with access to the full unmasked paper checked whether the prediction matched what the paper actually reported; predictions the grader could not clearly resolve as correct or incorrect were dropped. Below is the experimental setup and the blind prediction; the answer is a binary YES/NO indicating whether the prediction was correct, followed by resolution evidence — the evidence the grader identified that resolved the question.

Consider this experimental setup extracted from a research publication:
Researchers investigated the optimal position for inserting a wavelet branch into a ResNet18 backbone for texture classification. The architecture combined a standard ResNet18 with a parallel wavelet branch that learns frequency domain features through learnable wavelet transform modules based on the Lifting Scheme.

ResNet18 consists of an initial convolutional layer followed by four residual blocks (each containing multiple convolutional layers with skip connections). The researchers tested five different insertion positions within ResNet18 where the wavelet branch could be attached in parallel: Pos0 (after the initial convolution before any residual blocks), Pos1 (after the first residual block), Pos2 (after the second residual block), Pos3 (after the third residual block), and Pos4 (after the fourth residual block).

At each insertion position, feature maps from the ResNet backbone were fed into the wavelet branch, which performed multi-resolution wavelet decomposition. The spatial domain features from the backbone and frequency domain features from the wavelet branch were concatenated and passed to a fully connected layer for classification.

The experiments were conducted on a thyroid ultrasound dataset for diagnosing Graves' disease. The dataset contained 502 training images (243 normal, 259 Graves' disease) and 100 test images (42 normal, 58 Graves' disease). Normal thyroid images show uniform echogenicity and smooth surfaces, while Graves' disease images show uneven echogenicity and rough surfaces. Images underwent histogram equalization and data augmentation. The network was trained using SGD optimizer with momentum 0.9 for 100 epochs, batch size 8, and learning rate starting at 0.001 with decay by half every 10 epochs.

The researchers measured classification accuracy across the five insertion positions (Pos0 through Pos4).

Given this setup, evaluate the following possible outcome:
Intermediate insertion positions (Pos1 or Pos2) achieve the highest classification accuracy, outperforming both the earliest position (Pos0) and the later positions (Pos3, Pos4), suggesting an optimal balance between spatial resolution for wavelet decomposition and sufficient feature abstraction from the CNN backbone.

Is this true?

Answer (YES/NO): NO